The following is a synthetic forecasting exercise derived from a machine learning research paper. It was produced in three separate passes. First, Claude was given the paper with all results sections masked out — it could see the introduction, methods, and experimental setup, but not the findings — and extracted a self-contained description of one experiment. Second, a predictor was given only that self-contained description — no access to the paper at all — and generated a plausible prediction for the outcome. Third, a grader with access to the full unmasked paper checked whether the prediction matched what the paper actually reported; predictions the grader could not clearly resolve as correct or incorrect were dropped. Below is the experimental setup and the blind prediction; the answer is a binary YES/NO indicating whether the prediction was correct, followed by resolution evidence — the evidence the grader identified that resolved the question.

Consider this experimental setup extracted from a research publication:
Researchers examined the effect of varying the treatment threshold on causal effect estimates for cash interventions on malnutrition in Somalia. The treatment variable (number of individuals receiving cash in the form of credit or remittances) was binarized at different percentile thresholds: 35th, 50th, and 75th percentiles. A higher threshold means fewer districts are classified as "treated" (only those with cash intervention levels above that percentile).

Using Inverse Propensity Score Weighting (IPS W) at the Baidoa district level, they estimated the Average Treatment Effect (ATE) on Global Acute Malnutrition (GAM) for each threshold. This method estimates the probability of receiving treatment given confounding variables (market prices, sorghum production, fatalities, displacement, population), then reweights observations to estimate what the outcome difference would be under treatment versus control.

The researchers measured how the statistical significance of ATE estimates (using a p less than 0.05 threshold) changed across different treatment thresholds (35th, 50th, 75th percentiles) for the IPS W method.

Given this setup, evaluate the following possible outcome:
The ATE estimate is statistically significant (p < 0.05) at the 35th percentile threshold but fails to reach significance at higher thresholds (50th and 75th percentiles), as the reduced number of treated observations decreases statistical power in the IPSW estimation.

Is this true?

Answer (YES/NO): NO